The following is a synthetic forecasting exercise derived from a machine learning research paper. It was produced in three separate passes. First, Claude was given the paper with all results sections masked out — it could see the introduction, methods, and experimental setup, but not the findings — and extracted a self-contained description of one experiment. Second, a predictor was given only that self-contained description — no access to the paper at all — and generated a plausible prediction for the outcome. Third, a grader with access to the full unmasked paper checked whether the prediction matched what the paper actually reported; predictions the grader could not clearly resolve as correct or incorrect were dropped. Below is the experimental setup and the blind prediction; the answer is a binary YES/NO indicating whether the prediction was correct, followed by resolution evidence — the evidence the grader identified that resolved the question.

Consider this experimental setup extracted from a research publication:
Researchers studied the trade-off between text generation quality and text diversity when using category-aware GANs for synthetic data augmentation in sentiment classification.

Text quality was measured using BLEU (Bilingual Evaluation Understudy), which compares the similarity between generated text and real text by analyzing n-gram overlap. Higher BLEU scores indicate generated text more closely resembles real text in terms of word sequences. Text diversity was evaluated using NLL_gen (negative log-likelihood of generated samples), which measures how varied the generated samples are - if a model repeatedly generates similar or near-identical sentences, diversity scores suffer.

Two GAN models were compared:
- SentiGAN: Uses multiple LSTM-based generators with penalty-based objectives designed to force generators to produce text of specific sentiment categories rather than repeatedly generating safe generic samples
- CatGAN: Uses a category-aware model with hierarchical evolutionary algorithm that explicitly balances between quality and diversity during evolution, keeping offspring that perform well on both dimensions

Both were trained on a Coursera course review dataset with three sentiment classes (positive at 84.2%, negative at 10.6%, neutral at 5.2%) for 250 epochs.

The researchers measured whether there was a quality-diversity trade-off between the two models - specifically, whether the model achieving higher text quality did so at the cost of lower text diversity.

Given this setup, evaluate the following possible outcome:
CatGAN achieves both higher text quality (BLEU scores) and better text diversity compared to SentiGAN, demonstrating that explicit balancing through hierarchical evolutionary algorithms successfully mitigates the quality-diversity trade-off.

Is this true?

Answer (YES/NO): NO